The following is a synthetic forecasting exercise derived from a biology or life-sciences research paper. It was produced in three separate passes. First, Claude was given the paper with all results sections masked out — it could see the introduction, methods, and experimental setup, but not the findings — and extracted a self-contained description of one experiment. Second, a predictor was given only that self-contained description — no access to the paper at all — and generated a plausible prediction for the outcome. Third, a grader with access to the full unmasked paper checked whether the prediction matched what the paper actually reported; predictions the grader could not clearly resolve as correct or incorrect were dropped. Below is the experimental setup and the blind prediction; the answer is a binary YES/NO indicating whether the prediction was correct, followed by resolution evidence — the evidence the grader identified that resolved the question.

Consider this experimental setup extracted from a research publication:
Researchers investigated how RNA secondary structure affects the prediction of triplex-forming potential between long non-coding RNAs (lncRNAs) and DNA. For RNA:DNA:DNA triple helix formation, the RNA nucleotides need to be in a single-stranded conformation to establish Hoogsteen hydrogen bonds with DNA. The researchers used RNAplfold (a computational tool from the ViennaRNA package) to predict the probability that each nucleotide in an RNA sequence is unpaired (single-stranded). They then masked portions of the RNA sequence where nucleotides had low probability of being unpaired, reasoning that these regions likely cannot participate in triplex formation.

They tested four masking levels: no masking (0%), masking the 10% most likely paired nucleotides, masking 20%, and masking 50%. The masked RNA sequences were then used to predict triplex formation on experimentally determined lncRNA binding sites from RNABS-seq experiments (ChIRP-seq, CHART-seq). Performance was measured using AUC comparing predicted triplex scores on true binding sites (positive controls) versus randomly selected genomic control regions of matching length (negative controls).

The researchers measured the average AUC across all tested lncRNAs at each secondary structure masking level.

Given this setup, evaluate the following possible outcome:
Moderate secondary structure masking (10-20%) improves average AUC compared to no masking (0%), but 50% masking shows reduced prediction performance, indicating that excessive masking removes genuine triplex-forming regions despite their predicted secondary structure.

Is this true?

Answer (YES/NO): NO